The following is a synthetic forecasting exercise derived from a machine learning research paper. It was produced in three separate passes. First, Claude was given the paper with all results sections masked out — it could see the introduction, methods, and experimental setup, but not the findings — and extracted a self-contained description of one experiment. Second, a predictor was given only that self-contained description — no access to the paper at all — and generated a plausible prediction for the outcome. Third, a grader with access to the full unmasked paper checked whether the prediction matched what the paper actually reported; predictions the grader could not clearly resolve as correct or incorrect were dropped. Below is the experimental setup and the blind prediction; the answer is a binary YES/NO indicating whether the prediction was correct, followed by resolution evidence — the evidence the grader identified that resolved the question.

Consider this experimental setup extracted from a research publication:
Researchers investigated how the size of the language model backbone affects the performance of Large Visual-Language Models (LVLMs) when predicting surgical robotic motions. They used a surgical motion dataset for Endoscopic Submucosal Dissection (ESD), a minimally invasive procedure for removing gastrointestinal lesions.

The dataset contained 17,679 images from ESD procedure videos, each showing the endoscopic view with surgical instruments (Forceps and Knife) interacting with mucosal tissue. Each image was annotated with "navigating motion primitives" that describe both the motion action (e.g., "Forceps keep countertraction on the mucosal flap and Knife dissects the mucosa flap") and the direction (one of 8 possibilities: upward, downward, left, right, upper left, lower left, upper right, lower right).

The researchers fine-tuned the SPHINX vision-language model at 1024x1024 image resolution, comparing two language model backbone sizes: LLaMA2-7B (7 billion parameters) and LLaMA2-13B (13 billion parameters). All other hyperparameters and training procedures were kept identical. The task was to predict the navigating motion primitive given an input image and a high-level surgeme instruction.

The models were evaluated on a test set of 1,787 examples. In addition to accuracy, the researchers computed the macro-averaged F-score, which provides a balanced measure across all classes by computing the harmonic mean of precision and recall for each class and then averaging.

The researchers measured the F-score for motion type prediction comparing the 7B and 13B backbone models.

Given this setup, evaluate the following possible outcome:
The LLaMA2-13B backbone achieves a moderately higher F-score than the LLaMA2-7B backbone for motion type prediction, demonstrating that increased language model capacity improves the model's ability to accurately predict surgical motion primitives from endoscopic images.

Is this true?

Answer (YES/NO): YES